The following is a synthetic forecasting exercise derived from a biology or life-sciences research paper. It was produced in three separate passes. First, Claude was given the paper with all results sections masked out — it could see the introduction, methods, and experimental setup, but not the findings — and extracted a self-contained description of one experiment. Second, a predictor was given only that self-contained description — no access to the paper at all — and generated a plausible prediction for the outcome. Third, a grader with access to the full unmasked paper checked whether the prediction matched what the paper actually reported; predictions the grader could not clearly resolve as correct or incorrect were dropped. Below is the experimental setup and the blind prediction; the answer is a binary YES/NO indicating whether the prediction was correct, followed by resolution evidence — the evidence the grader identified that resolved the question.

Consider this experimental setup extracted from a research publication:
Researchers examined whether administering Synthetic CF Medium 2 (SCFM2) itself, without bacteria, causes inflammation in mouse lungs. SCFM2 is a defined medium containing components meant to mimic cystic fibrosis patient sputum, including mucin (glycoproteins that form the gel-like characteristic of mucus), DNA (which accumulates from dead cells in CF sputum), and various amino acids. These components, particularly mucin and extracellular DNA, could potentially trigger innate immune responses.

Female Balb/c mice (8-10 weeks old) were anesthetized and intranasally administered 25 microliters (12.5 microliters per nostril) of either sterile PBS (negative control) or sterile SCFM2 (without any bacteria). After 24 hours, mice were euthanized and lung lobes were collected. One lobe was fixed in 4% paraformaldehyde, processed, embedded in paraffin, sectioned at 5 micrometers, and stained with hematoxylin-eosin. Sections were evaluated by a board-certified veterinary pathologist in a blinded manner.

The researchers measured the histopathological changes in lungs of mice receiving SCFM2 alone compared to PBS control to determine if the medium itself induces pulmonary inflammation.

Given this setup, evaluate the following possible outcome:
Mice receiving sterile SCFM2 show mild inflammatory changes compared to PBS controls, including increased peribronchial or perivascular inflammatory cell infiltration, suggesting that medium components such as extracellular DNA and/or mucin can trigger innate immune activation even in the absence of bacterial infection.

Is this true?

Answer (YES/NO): YES